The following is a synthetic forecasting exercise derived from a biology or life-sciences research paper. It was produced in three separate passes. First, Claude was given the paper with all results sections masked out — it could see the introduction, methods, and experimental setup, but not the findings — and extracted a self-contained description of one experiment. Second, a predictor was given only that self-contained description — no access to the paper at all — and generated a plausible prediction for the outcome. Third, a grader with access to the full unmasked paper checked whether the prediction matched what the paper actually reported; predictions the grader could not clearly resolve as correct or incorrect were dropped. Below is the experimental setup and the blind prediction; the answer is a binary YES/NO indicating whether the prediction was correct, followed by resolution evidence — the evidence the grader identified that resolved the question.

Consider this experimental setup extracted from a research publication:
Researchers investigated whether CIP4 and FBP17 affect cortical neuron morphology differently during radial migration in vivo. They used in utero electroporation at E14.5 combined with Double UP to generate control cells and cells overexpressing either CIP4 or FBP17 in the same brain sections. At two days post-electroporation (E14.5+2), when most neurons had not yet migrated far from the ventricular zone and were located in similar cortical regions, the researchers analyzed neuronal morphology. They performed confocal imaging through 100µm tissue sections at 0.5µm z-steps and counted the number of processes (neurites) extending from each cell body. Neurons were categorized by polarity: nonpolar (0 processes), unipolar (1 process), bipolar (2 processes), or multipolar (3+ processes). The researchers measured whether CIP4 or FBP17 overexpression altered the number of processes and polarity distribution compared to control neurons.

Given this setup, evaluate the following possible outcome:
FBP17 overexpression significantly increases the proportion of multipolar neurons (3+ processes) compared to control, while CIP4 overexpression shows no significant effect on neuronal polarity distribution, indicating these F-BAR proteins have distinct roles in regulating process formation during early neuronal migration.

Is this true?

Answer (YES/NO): NO